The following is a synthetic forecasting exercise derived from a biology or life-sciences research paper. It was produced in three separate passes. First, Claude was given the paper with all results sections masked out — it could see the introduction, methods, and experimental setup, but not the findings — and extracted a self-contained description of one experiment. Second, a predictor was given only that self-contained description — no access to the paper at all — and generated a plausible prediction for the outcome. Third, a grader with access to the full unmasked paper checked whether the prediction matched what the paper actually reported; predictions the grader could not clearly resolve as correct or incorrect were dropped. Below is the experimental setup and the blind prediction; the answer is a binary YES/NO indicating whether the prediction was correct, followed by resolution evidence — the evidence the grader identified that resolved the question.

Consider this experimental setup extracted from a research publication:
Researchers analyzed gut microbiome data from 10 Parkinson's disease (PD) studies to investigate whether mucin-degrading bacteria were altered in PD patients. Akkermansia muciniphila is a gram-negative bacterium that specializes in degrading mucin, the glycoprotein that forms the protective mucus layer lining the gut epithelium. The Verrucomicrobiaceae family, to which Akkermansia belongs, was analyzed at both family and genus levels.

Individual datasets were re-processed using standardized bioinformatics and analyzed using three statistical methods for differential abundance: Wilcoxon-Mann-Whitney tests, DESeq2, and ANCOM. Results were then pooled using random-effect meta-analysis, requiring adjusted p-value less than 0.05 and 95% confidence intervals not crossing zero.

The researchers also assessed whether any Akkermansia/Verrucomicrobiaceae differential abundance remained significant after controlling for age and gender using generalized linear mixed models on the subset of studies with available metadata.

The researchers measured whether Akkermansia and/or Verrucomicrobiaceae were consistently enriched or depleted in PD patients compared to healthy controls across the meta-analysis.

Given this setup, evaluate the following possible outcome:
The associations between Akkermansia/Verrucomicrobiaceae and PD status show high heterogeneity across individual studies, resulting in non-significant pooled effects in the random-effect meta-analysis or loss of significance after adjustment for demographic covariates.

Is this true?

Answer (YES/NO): NO